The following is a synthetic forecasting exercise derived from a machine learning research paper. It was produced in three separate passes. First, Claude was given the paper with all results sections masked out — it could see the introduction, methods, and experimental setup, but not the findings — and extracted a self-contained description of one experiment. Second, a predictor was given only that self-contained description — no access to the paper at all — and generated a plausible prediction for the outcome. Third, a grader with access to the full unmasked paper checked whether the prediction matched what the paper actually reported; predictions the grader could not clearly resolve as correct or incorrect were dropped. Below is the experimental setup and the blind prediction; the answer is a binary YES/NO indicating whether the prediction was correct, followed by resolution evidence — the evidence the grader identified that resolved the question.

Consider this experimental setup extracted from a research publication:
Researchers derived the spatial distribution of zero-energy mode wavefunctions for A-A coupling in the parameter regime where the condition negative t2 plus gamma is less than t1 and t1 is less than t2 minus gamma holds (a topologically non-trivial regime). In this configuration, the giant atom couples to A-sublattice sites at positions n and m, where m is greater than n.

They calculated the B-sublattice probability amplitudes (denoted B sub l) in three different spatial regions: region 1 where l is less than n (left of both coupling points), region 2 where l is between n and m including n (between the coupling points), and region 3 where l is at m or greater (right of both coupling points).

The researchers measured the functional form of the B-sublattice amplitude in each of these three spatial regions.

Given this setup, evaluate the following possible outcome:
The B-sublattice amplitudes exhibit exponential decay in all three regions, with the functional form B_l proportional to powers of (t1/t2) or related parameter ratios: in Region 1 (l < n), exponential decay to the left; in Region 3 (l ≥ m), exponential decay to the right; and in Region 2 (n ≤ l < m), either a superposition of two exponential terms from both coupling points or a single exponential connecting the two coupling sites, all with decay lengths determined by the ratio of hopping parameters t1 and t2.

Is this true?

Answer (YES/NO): NO